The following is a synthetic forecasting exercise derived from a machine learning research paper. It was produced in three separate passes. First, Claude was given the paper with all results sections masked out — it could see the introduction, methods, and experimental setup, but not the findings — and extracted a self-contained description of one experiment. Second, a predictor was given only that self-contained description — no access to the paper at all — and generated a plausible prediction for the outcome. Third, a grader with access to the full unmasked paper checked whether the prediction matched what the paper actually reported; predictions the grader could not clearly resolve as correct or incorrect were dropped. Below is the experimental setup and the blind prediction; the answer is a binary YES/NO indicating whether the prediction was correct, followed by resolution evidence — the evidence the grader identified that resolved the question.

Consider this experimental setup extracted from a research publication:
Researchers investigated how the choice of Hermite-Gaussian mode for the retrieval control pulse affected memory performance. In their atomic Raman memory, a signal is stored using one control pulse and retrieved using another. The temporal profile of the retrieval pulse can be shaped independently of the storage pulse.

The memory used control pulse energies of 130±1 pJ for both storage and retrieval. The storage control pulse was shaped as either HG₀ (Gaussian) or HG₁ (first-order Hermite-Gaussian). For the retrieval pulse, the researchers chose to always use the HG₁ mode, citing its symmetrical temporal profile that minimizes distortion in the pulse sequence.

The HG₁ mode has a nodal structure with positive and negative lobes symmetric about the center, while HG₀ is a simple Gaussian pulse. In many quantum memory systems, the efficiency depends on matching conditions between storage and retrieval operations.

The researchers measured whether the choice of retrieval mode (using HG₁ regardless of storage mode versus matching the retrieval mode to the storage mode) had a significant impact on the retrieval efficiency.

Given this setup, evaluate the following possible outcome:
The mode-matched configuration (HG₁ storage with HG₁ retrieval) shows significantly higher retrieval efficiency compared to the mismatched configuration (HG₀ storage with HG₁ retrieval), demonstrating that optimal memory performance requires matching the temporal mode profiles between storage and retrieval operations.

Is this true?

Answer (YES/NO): NO